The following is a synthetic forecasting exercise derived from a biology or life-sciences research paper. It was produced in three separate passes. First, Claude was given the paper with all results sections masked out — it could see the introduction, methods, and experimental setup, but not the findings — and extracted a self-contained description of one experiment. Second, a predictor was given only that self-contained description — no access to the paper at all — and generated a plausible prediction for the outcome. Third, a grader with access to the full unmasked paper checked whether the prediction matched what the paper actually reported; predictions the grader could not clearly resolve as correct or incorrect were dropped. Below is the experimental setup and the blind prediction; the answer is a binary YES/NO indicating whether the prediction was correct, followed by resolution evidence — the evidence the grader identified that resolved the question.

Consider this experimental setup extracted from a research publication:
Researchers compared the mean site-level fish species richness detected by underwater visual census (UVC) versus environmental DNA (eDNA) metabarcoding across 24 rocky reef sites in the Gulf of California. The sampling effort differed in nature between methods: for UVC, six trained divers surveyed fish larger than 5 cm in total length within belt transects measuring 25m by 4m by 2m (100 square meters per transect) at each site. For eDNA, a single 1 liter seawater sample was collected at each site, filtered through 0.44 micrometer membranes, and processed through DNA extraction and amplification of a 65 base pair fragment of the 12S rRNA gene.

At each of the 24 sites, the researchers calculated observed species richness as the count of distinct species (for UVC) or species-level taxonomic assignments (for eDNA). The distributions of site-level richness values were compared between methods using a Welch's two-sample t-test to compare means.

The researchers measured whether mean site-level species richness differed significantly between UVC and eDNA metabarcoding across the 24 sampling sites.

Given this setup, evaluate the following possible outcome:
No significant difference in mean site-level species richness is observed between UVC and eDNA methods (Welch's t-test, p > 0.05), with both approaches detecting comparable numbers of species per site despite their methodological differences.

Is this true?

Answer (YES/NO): NO